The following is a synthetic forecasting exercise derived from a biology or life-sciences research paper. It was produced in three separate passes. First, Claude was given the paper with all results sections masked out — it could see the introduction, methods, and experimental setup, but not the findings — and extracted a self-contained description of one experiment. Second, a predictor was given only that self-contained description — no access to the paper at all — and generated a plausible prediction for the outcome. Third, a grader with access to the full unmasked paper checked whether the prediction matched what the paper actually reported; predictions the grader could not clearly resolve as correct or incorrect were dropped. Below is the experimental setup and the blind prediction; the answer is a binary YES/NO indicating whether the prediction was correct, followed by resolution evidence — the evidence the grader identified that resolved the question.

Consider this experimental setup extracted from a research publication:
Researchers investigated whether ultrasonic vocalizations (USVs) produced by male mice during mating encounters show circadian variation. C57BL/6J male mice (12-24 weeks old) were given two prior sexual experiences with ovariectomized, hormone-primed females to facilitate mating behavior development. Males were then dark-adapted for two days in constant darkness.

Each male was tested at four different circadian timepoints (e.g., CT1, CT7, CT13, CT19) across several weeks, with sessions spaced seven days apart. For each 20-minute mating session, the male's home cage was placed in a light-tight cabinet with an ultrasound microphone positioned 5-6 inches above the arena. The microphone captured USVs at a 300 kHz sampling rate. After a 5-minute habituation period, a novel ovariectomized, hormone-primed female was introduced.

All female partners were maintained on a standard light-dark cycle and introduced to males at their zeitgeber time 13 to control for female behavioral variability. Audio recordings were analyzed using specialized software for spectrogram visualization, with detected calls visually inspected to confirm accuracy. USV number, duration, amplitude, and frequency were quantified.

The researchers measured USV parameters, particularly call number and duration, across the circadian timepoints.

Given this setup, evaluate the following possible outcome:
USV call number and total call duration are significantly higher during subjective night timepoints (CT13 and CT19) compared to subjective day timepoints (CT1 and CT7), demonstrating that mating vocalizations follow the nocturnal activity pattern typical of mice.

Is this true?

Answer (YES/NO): NO